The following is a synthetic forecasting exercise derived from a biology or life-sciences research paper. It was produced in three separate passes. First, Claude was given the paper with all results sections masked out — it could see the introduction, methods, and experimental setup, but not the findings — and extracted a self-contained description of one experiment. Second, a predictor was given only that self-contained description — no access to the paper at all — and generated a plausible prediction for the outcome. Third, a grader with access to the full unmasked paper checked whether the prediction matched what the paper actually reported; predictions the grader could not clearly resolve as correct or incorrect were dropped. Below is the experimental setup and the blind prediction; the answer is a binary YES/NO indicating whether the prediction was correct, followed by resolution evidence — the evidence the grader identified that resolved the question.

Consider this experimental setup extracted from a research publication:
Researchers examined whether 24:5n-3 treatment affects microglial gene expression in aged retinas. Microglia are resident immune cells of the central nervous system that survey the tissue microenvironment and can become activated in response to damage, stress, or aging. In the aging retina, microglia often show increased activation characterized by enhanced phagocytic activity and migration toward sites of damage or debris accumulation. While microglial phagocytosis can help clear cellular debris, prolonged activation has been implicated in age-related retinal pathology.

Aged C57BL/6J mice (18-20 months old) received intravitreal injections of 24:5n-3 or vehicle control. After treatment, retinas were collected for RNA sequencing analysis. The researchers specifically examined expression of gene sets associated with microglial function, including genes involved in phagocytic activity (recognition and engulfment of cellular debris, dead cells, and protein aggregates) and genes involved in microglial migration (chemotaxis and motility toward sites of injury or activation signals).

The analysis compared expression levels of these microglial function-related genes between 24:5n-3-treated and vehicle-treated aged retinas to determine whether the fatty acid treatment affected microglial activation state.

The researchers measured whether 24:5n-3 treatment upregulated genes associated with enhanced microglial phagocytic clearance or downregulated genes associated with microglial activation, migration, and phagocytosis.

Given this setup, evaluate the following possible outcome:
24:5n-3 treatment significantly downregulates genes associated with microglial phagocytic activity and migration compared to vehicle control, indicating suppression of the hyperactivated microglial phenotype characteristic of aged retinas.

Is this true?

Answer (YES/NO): YES